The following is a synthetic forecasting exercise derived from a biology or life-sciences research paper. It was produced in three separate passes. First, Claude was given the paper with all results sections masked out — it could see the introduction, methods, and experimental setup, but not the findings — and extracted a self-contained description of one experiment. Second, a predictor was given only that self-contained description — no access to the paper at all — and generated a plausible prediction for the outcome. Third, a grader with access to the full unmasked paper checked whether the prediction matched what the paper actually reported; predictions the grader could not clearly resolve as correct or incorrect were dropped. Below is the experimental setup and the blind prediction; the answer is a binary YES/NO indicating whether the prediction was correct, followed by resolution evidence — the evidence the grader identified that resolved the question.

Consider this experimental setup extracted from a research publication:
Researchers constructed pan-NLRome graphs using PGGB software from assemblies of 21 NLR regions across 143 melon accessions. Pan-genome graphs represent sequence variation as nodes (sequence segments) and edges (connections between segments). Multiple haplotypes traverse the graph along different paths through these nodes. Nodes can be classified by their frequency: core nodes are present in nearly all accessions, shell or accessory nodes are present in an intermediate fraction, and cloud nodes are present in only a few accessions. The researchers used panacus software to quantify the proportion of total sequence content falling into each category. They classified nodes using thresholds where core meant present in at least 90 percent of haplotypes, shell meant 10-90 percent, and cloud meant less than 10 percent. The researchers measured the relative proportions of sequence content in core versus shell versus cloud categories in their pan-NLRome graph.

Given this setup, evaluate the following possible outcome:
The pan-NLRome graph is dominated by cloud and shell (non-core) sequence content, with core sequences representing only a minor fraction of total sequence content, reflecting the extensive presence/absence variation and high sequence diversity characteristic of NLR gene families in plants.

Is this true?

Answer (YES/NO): YES